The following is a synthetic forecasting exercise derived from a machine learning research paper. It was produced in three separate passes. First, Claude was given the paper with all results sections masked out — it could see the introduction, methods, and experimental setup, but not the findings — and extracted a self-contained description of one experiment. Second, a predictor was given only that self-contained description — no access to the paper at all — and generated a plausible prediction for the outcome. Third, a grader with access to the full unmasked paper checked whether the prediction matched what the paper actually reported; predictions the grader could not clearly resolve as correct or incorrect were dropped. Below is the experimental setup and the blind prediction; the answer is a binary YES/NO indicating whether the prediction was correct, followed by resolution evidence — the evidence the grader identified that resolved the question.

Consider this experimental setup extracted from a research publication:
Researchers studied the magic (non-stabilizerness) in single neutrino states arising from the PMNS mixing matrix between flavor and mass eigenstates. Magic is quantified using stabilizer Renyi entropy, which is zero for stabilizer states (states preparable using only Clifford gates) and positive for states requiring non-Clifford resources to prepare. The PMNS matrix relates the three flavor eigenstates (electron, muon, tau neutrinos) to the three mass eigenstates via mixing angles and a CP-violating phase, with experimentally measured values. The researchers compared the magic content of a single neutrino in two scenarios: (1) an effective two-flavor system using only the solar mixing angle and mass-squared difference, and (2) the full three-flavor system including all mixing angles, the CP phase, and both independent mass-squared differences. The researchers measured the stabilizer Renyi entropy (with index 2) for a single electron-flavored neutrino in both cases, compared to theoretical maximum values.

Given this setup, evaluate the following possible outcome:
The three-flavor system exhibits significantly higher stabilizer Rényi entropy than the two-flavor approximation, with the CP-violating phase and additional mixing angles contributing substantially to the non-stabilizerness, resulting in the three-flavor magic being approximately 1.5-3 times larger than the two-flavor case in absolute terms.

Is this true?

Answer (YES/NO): NO